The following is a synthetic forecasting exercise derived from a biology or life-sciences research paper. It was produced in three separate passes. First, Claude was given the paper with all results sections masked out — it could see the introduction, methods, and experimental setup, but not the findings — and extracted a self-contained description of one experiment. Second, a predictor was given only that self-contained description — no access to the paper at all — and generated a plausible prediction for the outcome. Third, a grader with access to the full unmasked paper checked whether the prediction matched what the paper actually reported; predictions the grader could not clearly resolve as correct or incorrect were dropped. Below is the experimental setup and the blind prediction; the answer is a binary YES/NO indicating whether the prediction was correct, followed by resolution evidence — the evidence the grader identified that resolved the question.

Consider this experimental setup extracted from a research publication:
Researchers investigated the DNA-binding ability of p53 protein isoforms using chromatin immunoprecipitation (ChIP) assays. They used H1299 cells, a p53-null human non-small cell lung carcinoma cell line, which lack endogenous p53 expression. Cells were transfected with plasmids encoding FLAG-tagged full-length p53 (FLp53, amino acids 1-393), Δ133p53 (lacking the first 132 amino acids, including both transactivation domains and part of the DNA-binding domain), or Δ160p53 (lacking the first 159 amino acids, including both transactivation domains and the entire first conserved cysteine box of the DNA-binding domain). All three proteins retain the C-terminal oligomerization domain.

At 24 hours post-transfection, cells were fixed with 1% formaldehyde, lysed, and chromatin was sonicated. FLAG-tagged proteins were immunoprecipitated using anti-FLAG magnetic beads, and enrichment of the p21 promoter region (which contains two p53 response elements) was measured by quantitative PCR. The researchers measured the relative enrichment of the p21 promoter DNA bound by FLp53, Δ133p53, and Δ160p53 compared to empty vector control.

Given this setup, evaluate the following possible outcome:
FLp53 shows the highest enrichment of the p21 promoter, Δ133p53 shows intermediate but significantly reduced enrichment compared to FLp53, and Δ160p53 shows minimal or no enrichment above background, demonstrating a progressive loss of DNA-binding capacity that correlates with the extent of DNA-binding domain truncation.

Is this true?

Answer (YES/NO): NO